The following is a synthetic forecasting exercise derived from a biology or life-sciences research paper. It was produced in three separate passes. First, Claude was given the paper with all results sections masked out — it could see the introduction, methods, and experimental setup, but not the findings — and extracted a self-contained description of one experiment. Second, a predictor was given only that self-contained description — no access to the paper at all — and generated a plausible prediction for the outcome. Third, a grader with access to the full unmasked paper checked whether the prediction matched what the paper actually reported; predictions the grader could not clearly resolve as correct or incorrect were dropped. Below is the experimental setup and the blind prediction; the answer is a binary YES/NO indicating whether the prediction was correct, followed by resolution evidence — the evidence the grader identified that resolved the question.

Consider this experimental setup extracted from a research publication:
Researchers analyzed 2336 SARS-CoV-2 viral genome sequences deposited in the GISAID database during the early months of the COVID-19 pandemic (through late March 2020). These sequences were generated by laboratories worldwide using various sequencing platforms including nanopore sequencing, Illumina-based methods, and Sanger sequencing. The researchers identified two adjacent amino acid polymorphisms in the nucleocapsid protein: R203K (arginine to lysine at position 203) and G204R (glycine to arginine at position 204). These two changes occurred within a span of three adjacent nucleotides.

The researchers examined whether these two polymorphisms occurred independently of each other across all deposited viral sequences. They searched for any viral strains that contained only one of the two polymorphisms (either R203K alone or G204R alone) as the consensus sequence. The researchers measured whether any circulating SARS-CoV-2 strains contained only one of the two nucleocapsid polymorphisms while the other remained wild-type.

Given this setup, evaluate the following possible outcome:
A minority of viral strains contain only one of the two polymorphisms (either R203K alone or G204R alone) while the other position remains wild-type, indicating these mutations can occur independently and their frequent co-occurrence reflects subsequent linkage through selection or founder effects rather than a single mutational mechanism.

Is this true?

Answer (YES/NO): NO